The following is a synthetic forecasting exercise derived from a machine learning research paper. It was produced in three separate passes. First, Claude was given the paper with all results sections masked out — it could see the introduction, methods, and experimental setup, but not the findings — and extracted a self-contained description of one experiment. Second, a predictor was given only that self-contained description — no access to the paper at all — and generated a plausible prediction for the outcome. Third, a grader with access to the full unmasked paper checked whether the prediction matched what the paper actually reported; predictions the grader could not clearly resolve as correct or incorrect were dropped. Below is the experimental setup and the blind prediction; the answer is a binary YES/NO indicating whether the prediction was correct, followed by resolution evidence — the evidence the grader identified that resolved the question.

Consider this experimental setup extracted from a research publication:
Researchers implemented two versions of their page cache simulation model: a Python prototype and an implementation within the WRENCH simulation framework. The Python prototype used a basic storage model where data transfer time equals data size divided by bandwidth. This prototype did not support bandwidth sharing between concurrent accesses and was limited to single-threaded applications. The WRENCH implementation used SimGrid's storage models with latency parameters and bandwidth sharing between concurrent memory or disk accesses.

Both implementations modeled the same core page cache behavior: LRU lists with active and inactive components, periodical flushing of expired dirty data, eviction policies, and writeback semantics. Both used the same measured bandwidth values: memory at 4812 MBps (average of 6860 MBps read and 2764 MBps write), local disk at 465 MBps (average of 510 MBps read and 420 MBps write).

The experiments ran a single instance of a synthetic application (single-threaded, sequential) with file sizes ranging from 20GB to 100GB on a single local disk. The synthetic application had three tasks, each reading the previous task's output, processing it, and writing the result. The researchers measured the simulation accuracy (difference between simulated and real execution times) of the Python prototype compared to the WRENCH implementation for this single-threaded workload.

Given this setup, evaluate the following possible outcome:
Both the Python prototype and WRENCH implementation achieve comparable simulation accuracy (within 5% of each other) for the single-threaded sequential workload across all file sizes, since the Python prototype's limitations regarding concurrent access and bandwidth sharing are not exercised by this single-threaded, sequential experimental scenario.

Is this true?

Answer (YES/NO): NO